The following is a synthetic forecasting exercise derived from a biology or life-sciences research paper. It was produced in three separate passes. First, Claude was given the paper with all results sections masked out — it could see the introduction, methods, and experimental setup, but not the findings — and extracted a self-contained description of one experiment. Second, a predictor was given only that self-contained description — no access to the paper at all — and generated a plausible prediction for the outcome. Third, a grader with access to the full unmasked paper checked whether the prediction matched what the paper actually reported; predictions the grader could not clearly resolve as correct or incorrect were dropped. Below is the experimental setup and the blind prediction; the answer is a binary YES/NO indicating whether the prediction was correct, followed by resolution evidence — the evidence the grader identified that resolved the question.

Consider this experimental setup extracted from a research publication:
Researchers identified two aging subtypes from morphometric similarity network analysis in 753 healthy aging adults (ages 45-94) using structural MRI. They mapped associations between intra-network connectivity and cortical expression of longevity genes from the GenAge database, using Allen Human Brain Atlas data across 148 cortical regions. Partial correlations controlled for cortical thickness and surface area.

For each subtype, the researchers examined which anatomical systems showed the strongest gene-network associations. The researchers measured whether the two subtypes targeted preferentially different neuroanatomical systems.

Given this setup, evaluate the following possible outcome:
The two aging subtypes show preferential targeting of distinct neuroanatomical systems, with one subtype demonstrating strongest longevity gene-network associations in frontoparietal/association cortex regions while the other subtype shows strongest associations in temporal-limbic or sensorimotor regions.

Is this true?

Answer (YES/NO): YES